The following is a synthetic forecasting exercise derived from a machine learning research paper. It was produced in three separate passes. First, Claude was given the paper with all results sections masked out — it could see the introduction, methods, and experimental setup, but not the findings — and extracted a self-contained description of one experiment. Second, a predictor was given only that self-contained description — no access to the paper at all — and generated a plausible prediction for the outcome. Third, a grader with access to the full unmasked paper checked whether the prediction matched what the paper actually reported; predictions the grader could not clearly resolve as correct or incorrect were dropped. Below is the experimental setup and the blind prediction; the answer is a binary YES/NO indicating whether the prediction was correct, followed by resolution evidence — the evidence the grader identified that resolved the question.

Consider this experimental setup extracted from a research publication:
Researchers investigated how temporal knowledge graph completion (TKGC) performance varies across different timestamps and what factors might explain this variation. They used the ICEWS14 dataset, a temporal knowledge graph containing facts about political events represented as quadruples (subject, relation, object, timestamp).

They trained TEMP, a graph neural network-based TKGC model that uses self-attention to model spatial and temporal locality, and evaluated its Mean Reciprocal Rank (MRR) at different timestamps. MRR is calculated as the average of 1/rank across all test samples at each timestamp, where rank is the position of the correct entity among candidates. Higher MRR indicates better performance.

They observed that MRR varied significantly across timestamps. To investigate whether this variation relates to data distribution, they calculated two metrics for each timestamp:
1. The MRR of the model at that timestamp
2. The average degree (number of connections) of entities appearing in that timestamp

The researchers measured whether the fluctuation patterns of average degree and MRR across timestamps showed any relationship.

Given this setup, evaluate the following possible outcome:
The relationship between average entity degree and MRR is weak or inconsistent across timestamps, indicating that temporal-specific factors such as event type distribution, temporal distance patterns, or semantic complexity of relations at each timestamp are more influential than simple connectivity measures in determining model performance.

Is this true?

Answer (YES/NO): NO